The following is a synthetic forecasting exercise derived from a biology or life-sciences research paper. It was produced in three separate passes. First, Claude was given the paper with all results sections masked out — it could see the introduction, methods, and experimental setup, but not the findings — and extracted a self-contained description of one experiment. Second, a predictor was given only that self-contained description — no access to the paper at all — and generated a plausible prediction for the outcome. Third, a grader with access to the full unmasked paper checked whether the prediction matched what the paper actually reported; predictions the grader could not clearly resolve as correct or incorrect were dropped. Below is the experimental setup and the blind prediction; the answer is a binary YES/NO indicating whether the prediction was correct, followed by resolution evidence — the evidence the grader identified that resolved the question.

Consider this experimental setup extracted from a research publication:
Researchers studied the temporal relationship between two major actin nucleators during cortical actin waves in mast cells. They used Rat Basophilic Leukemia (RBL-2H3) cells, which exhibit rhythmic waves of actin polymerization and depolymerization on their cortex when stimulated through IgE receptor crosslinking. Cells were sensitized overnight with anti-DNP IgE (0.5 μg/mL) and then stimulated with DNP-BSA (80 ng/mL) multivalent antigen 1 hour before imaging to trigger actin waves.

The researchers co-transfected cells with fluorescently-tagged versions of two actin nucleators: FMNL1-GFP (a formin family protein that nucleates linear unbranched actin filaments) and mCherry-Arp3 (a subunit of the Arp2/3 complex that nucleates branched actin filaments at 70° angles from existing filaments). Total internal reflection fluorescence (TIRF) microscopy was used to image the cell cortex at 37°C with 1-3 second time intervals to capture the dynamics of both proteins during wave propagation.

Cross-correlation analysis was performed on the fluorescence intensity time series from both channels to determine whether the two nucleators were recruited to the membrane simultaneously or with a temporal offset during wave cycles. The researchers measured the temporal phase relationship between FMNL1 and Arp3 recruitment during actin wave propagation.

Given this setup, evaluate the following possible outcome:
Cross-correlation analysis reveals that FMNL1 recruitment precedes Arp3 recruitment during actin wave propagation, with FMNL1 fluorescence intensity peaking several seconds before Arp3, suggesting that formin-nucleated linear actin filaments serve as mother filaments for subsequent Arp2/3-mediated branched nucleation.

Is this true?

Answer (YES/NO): NO